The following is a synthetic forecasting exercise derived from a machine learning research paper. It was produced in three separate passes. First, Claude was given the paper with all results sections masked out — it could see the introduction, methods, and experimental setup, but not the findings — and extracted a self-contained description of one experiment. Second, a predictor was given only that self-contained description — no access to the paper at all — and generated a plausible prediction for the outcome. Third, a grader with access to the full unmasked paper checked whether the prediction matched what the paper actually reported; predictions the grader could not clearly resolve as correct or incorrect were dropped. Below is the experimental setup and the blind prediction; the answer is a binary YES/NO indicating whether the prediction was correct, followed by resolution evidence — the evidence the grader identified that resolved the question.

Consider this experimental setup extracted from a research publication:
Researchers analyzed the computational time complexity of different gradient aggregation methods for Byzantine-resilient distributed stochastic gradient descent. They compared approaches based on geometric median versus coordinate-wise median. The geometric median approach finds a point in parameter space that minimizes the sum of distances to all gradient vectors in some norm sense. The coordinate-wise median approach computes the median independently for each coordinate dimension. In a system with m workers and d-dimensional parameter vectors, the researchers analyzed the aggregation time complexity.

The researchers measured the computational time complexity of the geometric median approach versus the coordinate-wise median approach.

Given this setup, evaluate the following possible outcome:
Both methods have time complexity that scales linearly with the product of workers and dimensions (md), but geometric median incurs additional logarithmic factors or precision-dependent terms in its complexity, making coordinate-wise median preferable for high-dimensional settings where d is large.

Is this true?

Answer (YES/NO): NO